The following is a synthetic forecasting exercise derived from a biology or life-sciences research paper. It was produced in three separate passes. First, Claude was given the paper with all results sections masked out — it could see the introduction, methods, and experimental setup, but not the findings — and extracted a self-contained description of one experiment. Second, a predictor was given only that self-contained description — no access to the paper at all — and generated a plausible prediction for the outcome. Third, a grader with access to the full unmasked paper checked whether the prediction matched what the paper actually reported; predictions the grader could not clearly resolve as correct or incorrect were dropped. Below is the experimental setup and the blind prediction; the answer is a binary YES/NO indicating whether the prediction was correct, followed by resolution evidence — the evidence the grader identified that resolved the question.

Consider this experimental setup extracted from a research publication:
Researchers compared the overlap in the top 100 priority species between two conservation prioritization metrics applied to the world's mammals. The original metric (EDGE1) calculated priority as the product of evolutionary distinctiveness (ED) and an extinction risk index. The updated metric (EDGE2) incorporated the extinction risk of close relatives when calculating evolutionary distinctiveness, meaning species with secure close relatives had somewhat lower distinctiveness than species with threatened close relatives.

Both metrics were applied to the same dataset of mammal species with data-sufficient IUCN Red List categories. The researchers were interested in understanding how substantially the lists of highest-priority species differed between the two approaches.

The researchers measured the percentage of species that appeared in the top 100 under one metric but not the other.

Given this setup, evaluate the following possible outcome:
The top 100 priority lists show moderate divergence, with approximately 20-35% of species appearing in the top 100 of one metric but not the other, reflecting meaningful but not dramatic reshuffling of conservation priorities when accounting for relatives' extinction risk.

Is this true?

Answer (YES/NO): YES